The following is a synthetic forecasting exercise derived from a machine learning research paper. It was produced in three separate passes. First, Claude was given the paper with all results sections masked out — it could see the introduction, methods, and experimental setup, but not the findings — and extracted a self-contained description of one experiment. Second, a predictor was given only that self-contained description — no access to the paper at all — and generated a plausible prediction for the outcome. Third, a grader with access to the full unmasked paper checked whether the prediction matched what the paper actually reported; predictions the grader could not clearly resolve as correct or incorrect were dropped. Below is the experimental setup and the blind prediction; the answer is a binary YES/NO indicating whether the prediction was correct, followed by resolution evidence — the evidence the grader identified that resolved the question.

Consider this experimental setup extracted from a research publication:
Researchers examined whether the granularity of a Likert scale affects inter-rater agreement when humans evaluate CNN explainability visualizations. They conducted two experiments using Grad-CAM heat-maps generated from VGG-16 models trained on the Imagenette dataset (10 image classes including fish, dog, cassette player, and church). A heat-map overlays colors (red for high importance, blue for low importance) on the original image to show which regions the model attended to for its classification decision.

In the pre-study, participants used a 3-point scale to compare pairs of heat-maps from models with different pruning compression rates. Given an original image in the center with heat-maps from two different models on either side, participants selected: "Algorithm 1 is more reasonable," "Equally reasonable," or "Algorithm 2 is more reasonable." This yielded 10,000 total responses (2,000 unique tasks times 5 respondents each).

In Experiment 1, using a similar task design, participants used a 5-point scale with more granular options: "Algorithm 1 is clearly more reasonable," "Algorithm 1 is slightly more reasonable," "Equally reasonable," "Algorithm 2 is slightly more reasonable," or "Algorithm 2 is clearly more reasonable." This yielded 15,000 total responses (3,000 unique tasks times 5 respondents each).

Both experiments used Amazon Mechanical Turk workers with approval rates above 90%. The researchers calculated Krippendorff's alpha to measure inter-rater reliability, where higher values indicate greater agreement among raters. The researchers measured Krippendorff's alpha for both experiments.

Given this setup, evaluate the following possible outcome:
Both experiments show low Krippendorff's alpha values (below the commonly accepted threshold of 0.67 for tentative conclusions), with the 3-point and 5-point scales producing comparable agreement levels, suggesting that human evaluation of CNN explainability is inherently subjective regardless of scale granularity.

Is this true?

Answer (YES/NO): NO